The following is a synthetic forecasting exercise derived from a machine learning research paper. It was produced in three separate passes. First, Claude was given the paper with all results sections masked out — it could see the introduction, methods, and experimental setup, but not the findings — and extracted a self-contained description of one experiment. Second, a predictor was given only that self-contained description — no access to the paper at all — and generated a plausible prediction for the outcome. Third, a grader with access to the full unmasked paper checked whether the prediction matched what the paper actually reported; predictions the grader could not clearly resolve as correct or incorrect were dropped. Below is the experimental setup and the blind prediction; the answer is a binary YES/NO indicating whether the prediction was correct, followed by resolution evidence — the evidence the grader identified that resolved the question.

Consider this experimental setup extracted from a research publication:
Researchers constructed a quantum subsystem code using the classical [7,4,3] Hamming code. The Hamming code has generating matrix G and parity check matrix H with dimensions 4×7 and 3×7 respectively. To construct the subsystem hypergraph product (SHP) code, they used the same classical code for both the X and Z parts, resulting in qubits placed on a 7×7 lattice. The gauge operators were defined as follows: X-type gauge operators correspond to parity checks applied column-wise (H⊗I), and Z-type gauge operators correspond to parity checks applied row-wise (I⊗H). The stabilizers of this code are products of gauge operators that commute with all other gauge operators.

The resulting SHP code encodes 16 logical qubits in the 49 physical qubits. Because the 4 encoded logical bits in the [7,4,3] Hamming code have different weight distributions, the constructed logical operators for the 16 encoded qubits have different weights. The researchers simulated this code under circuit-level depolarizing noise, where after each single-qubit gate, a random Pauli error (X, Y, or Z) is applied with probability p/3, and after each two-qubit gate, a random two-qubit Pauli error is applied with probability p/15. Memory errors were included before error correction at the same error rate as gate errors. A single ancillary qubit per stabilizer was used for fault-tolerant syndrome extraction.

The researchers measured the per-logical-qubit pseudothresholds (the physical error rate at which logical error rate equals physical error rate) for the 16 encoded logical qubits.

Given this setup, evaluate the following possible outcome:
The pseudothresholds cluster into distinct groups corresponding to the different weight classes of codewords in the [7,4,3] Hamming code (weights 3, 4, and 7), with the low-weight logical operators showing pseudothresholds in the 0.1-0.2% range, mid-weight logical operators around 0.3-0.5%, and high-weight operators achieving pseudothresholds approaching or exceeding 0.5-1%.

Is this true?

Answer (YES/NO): NO